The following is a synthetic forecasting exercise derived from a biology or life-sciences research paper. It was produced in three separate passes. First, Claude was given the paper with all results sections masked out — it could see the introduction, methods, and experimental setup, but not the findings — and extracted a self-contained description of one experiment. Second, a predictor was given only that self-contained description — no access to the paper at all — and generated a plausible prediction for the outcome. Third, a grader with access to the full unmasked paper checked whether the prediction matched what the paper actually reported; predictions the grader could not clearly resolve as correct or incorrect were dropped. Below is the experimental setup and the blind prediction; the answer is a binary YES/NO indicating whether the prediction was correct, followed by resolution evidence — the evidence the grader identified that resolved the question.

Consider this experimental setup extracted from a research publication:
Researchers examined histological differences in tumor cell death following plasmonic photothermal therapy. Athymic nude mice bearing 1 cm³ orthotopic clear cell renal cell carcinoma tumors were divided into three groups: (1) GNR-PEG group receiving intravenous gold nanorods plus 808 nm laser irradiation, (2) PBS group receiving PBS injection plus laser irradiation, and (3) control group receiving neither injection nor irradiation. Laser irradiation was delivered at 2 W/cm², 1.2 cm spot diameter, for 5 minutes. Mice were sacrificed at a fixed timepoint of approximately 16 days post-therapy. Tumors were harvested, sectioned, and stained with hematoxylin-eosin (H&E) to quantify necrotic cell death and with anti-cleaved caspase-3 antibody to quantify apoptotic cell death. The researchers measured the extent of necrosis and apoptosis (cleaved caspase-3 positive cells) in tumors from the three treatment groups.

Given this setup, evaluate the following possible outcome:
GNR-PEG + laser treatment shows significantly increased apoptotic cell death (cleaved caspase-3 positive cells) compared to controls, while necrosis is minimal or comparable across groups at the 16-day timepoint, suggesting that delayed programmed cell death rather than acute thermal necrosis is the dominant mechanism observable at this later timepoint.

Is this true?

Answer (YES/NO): NO